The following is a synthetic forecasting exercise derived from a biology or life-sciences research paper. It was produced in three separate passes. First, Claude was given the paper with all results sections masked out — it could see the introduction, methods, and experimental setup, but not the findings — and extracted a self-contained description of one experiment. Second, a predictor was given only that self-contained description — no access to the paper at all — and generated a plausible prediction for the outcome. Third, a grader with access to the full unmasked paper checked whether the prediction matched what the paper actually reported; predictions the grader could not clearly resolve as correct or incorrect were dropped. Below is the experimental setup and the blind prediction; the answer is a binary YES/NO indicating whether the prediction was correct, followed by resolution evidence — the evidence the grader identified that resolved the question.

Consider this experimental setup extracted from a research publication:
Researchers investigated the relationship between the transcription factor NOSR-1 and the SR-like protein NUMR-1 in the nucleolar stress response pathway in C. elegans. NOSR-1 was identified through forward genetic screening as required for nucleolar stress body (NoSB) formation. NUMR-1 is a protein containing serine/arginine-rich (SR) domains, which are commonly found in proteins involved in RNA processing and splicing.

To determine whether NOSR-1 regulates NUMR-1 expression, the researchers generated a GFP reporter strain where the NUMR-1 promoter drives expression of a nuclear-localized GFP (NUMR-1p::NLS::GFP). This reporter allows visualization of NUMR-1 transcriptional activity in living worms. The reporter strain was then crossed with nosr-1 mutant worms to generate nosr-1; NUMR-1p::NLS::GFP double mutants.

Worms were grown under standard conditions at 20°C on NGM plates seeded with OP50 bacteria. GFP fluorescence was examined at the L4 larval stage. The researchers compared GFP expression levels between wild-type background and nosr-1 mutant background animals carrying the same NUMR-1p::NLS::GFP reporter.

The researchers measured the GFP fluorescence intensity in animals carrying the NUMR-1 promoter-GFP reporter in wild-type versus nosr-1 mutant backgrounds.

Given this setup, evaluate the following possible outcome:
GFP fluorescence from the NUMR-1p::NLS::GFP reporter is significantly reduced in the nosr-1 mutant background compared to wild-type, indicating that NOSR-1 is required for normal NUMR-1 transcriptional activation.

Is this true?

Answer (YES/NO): YES